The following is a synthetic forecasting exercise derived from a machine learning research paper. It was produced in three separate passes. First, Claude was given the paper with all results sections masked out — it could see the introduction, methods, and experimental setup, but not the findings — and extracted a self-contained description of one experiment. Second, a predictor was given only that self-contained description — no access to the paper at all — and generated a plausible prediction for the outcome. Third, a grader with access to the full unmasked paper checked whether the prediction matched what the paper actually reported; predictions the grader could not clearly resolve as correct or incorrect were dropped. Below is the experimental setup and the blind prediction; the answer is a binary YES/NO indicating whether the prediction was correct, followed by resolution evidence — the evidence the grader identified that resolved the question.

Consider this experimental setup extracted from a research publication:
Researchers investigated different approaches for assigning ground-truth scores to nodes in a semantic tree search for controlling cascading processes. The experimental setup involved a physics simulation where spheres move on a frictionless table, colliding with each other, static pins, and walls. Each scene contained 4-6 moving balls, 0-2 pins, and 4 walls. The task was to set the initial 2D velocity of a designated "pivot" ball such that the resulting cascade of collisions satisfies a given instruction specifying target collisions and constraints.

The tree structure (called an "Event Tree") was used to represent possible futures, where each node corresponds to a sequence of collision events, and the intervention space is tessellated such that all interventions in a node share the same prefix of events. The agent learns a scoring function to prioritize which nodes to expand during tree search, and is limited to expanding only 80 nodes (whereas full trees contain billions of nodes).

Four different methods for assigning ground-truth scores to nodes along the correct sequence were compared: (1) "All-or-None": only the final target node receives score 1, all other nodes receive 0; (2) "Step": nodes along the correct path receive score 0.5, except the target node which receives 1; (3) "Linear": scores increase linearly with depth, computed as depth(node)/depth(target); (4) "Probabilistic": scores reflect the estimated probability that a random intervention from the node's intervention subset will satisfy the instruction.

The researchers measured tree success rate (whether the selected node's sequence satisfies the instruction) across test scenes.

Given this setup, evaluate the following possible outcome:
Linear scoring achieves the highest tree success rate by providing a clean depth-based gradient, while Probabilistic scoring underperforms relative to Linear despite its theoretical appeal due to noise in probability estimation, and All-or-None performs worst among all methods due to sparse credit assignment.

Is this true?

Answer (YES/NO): NO